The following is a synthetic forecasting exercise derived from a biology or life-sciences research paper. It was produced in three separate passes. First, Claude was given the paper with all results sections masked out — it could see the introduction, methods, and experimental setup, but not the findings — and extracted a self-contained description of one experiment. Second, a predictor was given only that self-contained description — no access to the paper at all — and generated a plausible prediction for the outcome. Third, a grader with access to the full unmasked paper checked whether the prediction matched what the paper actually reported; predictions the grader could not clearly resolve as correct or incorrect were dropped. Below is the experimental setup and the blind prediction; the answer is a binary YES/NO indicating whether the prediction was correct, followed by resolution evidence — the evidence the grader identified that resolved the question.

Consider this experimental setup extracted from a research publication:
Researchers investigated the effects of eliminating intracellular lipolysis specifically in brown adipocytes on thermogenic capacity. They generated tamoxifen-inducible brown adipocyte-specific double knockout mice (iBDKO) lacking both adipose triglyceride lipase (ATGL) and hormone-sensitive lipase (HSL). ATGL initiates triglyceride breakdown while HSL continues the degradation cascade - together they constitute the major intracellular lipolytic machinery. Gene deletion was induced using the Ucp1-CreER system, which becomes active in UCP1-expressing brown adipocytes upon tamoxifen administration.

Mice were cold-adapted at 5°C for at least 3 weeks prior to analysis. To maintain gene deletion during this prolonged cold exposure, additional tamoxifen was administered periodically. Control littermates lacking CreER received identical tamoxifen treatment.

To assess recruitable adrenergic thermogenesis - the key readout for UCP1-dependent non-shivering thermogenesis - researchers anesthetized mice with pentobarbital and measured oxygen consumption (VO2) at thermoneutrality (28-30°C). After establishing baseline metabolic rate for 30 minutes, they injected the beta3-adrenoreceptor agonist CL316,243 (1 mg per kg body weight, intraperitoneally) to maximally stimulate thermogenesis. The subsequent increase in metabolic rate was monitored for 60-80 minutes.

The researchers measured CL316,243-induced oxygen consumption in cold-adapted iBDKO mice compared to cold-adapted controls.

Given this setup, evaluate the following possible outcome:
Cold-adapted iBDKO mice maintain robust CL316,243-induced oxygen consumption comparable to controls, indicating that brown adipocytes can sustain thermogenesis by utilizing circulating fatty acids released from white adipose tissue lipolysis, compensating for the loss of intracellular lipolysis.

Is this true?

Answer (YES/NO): NO